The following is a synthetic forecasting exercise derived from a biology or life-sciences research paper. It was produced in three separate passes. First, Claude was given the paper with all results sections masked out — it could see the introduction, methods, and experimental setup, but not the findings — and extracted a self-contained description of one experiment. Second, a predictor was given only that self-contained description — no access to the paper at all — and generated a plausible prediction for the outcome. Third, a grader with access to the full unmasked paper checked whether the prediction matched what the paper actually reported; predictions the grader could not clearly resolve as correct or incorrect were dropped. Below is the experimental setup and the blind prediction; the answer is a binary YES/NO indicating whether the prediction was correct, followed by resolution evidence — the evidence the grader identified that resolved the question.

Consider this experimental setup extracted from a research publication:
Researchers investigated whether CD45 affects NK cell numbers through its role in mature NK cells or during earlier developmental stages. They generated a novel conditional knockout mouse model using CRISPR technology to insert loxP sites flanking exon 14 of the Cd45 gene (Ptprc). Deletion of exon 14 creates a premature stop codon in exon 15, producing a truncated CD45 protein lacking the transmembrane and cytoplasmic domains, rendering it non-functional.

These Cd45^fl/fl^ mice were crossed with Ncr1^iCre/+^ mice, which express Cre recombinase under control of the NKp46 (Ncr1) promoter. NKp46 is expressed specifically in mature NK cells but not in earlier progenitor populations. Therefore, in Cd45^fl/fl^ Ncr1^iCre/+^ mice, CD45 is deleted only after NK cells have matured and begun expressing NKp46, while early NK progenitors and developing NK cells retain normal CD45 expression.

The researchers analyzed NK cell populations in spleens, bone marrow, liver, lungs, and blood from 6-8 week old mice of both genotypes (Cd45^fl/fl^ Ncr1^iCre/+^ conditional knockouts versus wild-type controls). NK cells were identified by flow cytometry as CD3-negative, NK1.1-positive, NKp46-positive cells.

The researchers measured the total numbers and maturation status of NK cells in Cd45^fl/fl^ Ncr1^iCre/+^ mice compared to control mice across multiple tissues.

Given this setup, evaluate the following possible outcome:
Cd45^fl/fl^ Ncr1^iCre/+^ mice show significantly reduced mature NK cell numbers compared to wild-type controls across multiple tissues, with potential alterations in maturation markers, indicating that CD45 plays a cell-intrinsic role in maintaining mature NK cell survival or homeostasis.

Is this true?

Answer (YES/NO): NO